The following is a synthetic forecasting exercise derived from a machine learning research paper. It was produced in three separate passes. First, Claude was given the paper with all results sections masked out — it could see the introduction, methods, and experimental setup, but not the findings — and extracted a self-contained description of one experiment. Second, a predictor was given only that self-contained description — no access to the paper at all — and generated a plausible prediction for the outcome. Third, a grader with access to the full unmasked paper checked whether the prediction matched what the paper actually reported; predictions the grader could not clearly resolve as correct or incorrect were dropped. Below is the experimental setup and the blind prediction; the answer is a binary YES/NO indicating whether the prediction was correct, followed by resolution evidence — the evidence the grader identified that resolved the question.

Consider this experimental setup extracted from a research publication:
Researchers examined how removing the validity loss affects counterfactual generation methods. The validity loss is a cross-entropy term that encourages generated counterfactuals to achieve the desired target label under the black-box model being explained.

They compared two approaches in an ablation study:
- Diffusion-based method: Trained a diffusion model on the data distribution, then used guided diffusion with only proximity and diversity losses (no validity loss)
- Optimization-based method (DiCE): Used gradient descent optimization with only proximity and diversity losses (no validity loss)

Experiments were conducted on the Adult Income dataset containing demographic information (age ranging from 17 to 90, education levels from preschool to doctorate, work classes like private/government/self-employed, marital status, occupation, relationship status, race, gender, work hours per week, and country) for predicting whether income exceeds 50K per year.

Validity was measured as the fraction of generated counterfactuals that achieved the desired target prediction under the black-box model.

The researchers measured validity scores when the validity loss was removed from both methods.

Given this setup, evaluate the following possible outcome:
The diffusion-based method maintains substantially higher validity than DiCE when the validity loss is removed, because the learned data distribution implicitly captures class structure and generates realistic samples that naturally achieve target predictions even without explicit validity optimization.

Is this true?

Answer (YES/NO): NO